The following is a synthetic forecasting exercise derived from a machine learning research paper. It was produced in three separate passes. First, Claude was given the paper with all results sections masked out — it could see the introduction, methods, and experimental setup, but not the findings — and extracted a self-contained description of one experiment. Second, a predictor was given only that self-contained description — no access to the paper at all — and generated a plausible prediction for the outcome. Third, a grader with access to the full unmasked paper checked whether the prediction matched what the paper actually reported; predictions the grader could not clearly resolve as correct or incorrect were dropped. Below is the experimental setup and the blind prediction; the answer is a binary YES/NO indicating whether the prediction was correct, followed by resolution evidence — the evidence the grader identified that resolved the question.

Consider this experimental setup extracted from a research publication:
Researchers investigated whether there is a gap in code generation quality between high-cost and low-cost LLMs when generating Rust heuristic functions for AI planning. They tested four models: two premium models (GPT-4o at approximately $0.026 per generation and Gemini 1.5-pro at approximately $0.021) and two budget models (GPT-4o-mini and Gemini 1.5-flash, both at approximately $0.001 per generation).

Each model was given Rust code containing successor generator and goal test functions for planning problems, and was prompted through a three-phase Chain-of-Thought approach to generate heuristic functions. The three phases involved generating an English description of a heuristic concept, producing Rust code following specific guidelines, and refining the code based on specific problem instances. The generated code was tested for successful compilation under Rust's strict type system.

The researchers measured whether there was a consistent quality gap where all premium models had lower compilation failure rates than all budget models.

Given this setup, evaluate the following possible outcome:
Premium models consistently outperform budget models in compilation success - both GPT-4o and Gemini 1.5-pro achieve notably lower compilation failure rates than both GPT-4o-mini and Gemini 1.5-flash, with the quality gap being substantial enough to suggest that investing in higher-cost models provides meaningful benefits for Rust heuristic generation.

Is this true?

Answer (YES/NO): NO